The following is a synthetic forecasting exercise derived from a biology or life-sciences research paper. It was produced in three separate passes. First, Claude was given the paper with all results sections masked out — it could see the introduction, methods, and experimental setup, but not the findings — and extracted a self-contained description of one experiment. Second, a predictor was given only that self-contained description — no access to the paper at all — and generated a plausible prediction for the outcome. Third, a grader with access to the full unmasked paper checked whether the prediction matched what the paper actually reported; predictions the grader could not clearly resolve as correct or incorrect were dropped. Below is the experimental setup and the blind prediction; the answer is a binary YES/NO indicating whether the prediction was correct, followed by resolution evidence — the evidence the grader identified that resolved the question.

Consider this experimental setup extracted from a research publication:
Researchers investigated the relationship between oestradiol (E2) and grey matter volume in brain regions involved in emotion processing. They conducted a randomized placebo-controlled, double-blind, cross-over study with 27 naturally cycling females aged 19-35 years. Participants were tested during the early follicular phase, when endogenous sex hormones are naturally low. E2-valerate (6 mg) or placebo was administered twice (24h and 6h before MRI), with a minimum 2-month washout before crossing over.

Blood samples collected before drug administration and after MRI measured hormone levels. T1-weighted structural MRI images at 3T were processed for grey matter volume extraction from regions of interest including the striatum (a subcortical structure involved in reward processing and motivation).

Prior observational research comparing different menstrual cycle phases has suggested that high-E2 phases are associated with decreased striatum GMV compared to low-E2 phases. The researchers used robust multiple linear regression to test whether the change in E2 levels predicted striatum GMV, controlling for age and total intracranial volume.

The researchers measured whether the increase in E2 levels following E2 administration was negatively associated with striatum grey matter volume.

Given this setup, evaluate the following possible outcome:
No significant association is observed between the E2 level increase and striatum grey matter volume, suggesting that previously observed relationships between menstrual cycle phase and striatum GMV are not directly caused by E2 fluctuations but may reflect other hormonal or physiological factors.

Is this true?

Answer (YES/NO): NO